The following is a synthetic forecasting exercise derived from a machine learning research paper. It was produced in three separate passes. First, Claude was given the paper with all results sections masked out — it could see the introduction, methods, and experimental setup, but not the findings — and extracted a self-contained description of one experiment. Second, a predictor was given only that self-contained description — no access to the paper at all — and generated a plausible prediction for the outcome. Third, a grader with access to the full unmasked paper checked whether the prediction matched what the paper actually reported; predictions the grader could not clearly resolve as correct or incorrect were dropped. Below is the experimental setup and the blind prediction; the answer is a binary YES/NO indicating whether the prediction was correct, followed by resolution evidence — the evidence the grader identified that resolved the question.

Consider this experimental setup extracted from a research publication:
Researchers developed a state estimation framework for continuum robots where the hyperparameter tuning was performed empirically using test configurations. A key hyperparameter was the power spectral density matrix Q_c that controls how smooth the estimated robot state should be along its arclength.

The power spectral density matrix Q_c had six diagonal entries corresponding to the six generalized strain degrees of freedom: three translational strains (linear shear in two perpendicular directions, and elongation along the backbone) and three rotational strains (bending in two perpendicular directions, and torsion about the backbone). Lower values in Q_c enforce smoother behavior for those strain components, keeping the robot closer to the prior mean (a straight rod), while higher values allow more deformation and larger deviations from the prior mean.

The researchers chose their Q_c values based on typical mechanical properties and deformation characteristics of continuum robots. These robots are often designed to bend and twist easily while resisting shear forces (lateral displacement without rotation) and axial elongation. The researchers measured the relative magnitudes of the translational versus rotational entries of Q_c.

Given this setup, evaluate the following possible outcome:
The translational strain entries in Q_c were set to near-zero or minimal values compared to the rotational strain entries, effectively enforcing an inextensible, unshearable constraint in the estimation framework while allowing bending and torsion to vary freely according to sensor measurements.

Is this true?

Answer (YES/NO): NO